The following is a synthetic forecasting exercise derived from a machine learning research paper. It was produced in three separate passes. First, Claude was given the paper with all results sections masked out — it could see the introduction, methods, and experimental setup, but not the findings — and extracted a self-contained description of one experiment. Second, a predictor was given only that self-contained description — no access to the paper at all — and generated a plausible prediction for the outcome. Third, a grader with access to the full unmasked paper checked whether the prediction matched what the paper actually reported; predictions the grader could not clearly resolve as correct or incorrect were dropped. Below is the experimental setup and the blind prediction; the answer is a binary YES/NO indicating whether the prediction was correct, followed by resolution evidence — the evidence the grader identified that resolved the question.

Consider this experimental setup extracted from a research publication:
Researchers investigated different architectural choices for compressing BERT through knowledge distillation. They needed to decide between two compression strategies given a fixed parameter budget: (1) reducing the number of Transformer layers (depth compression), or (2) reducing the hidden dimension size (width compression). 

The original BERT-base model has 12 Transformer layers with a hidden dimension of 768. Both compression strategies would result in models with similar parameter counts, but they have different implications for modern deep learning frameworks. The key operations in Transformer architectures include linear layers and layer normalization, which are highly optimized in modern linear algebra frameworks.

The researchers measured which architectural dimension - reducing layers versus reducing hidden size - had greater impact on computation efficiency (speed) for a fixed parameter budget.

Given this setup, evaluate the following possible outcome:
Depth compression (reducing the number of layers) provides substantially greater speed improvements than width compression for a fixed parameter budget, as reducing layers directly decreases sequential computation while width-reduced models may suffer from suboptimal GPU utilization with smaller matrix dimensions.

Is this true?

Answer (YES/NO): YES